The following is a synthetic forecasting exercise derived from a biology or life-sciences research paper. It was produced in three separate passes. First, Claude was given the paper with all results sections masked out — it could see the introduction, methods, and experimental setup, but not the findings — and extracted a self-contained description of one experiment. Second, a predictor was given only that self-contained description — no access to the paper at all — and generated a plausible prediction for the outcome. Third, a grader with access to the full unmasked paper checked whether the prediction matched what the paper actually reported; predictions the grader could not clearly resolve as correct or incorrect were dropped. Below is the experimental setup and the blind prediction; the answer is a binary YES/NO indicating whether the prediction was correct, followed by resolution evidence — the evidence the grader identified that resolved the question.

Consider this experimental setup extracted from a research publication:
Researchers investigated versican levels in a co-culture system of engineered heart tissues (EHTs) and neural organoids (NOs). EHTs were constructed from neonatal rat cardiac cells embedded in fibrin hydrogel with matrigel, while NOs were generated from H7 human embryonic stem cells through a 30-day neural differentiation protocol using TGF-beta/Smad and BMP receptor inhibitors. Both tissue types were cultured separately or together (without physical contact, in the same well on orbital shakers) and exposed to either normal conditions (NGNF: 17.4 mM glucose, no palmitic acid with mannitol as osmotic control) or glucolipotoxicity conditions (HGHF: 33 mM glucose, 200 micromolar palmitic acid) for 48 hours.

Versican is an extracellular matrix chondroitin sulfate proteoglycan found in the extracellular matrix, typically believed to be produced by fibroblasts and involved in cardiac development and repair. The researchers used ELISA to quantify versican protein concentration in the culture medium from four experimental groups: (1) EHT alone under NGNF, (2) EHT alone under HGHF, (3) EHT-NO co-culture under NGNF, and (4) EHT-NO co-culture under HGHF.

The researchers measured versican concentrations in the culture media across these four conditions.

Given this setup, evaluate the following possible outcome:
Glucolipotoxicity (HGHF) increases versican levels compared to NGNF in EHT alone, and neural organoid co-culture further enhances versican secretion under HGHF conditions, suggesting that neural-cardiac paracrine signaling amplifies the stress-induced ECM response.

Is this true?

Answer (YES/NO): NO